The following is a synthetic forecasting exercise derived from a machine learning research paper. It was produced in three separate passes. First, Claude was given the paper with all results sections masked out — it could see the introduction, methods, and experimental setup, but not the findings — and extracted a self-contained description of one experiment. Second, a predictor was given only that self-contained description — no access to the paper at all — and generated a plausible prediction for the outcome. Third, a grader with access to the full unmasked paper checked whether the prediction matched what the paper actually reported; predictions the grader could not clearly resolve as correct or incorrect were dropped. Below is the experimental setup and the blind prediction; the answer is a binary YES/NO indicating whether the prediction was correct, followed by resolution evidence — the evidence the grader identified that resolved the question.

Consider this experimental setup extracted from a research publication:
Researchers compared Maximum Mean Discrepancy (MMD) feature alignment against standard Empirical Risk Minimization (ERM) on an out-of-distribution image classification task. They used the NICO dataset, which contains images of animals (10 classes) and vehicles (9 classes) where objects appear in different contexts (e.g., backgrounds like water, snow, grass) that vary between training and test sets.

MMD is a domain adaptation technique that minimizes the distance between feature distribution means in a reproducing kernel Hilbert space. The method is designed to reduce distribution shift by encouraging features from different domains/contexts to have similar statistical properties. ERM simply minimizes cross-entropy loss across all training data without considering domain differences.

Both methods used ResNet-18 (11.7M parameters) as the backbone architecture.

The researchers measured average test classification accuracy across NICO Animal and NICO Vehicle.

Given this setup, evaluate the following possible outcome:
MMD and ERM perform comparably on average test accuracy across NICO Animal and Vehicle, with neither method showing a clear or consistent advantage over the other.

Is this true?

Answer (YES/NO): NO